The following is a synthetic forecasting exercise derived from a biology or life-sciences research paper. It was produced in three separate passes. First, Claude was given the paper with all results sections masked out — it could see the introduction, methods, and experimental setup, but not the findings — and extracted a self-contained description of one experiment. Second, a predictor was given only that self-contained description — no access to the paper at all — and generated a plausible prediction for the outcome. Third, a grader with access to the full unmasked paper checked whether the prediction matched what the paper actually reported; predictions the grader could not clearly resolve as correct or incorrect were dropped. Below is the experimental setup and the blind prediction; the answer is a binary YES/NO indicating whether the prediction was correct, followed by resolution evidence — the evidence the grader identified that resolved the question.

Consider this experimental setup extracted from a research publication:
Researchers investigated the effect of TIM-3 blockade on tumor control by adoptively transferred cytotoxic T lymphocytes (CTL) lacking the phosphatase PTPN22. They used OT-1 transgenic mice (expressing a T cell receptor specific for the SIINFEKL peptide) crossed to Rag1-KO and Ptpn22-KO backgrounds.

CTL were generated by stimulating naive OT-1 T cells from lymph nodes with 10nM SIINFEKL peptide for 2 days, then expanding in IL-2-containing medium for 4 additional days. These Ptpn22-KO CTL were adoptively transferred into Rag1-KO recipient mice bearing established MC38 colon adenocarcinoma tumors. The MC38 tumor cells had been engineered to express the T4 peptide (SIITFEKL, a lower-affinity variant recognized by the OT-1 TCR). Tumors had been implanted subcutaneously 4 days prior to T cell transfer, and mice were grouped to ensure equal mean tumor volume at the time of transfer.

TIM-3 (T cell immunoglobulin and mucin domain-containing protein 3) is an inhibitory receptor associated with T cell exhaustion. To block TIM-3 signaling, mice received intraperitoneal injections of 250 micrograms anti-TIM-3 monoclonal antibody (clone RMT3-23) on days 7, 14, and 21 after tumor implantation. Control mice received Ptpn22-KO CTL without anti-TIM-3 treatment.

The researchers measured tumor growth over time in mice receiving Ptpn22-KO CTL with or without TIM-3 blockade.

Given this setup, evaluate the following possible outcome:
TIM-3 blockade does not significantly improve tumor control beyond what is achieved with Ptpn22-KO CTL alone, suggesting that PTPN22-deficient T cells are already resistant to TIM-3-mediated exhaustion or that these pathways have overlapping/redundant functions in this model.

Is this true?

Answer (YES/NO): NO